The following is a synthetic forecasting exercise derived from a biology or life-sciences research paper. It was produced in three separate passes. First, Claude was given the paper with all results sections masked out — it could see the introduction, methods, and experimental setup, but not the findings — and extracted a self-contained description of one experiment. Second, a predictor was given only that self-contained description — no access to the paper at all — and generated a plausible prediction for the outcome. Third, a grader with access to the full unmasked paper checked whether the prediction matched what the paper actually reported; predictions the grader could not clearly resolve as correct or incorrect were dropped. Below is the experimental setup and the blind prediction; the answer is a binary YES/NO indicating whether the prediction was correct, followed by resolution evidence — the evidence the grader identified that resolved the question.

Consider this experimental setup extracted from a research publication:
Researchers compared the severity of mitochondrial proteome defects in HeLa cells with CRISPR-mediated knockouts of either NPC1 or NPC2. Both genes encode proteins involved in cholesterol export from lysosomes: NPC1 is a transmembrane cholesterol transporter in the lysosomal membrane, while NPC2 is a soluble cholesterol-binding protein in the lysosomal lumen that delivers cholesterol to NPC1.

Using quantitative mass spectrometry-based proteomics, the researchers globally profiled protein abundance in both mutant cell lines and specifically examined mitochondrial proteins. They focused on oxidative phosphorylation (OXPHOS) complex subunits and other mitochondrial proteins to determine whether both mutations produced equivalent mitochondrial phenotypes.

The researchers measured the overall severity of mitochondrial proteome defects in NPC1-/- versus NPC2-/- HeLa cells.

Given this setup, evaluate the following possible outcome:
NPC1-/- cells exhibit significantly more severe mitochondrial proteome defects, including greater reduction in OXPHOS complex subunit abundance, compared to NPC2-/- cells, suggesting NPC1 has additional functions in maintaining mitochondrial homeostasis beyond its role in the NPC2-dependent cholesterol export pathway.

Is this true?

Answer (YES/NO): NO